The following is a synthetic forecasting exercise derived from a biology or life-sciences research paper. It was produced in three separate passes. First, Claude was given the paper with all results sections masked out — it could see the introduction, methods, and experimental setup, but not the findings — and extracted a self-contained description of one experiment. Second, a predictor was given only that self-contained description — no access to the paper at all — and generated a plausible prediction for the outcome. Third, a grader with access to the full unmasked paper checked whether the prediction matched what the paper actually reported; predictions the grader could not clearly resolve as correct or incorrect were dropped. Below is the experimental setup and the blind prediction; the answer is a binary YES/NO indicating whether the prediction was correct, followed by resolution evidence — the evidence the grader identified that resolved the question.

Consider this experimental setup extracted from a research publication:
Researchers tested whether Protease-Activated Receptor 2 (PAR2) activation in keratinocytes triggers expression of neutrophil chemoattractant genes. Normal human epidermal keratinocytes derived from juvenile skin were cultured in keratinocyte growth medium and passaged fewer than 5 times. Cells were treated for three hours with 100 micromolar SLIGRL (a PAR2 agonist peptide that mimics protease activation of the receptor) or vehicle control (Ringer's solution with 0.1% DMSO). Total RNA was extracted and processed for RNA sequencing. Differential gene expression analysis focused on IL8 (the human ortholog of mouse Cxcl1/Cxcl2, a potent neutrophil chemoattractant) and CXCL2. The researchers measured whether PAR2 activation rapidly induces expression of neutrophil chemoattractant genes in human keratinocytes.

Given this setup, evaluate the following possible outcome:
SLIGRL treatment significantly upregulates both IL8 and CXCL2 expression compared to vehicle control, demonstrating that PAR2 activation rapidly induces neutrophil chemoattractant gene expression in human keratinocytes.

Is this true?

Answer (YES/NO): YES